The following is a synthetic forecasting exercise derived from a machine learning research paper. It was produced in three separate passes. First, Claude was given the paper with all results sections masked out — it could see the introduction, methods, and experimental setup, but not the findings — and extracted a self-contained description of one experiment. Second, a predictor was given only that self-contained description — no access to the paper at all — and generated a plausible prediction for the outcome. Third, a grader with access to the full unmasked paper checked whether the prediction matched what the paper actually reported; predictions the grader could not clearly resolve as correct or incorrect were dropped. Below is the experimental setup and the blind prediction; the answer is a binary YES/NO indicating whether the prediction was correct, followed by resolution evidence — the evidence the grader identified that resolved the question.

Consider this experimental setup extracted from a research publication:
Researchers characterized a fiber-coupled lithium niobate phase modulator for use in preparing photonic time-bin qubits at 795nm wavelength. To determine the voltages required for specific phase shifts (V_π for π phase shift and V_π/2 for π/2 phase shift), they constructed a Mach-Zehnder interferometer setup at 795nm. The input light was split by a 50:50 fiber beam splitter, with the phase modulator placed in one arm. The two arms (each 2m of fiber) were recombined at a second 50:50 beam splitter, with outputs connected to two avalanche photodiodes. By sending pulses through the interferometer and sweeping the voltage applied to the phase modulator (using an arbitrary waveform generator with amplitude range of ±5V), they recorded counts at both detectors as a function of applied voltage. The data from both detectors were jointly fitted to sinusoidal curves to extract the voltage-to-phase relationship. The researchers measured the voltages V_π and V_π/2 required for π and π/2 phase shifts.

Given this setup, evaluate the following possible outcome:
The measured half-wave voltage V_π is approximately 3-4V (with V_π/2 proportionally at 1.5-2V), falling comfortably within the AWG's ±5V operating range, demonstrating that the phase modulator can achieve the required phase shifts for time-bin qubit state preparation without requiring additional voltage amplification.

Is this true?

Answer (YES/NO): NO